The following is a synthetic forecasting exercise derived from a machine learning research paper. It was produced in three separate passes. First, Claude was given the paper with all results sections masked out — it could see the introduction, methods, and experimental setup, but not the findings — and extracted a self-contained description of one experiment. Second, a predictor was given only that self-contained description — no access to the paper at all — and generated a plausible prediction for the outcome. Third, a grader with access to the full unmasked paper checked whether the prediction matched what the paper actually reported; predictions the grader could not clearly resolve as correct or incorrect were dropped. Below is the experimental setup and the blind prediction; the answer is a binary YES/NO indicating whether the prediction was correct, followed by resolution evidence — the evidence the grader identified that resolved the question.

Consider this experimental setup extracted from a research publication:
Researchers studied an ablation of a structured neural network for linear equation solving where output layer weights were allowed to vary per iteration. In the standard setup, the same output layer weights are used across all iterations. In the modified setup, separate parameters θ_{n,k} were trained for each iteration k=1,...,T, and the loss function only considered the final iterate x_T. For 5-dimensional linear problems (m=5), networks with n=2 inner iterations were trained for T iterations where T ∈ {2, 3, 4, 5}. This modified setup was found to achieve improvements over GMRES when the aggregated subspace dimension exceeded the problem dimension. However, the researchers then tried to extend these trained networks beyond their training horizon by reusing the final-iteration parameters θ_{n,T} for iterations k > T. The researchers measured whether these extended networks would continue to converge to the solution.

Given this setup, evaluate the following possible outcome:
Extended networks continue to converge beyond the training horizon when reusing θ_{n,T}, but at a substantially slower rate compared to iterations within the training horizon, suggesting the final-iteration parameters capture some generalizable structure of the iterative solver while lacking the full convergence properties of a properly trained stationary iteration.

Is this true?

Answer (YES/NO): NO